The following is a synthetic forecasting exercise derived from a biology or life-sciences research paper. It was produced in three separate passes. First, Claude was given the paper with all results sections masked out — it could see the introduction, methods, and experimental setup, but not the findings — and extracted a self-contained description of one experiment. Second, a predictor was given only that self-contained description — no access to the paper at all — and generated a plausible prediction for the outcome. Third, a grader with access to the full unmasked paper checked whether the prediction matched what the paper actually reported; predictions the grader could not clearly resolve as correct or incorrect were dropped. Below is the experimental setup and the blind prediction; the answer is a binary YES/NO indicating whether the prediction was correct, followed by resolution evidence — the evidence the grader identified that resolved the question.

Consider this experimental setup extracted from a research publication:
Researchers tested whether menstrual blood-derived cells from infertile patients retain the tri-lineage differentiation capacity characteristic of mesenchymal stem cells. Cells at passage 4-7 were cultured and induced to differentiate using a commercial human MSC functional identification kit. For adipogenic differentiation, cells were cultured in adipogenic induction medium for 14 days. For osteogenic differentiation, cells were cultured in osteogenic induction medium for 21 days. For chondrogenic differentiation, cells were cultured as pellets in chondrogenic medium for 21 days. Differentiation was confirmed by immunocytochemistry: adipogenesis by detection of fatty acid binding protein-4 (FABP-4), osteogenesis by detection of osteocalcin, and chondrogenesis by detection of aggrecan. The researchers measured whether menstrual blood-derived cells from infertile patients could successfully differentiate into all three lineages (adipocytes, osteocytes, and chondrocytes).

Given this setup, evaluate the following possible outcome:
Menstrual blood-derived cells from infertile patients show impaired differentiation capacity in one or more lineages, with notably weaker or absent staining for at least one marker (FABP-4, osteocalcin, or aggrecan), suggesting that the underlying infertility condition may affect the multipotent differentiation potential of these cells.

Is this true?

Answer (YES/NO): NO